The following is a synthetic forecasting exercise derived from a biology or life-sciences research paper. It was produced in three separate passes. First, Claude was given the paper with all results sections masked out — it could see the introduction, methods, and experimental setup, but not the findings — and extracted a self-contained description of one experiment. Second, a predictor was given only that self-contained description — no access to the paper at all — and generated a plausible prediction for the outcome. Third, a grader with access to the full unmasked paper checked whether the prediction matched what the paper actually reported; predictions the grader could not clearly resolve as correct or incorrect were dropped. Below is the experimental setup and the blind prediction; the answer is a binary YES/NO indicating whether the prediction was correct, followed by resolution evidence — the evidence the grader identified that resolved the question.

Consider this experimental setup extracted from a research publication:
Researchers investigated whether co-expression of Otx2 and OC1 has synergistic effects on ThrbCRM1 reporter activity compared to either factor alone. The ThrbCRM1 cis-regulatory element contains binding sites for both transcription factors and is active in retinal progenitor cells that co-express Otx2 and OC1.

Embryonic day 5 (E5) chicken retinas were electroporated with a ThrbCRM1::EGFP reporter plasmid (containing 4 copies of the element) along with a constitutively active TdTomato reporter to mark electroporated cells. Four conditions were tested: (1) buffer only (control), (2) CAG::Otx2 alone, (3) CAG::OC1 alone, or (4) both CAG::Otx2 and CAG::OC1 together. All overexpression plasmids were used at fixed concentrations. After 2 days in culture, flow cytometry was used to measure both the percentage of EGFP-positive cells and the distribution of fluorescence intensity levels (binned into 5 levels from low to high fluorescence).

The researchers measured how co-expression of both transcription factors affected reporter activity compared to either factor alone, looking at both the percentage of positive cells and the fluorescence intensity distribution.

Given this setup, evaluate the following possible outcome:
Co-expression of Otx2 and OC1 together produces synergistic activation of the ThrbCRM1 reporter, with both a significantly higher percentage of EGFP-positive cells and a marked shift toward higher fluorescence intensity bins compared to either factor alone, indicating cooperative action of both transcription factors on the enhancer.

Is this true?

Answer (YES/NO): YES